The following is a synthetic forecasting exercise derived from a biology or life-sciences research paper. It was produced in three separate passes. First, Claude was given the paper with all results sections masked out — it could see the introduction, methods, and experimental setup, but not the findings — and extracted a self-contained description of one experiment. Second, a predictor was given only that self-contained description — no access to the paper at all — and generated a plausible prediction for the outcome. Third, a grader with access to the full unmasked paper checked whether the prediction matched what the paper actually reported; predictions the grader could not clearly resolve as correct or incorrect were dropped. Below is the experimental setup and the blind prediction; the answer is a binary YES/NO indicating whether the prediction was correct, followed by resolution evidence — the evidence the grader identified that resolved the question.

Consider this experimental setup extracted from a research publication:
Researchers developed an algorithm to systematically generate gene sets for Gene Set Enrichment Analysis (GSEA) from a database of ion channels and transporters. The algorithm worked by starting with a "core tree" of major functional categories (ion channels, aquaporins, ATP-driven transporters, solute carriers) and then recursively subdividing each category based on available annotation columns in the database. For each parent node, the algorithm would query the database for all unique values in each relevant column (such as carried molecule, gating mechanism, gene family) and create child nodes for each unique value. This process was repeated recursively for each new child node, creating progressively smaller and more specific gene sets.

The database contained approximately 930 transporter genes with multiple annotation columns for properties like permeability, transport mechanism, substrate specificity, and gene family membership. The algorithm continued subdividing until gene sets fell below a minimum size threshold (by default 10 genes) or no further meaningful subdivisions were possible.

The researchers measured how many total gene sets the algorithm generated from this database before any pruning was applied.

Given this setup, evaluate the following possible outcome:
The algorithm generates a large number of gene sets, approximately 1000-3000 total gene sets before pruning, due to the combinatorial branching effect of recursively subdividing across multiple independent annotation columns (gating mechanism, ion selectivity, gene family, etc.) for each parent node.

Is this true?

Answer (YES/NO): NO